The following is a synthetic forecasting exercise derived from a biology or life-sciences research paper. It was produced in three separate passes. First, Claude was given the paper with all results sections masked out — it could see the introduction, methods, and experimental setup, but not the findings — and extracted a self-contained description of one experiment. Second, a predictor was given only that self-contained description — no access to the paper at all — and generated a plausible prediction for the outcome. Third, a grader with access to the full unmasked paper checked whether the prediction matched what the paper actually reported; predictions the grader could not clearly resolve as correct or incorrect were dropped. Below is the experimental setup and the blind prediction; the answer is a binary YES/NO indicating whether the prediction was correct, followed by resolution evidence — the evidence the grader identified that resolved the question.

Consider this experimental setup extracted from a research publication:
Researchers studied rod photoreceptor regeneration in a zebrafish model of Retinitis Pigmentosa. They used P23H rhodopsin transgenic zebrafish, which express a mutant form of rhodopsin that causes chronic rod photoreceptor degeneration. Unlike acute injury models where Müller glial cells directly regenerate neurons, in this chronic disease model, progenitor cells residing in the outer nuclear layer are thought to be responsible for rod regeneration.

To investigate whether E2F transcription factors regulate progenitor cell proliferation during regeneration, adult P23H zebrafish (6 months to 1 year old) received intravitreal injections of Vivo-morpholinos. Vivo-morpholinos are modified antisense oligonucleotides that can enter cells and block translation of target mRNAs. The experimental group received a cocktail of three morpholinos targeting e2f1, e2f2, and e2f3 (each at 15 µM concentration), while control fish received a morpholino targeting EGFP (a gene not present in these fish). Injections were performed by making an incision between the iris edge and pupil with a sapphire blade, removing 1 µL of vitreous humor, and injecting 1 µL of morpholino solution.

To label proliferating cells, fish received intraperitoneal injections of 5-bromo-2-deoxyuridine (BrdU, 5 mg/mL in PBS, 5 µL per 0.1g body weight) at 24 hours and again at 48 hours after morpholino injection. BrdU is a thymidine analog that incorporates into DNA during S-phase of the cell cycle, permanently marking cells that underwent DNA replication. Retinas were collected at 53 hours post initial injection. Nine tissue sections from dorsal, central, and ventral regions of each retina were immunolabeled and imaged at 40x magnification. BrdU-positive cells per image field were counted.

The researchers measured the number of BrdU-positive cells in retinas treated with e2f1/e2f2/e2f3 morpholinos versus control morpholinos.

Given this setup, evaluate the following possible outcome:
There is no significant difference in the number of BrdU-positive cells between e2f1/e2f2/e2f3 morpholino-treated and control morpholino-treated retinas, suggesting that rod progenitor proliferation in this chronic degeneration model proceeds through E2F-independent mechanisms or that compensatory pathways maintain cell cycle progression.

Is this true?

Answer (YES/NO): NO